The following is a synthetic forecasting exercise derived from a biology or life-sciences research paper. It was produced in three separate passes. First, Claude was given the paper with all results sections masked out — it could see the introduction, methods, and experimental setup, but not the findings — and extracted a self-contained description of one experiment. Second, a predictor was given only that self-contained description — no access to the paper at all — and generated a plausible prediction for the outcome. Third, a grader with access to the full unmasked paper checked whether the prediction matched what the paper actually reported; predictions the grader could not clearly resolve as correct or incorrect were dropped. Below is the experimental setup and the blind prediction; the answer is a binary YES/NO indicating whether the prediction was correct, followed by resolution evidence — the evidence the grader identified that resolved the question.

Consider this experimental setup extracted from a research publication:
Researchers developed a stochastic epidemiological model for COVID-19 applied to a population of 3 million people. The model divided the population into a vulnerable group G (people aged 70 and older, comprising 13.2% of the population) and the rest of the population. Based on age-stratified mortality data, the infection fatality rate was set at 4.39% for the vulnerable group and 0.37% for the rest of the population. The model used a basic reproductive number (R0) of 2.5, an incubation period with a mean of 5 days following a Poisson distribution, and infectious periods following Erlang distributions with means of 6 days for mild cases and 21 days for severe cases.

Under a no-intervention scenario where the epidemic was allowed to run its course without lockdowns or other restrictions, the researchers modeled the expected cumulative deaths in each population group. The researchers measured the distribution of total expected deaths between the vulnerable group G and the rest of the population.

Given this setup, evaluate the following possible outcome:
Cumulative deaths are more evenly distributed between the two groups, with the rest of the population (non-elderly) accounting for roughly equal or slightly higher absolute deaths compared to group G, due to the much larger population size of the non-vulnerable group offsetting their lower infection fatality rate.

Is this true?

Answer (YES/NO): NO